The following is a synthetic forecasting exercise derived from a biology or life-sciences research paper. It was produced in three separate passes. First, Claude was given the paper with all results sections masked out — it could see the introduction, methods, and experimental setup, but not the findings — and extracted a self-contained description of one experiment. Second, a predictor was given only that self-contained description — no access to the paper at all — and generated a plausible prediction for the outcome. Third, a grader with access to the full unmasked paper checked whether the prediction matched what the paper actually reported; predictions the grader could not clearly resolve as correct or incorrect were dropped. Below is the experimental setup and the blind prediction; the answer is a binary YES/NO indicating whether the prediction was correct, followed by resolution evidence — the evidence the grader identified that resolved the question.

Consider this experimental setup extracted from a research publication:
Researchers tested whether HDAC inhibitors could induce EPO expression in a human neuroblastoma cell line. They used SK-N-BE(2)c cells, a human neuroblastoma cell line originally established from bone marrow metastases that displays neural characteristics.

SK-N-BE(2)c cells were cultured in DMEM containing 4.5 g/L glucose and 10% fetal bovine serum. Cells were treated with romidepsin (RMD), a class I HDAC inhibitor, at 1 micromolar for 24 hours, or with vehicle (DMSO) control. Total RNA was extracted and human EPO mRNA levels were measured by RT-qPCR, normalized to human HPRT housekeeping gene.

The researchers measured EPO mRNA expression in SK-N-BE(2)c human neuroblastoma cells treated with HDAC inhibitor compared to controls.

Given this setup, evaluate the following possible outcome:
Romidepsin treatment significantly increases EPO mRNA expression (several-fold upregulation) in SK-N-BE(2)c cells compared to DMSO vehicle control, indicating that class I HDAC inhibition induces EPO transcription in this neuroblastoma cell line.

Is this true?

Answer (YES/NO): YES